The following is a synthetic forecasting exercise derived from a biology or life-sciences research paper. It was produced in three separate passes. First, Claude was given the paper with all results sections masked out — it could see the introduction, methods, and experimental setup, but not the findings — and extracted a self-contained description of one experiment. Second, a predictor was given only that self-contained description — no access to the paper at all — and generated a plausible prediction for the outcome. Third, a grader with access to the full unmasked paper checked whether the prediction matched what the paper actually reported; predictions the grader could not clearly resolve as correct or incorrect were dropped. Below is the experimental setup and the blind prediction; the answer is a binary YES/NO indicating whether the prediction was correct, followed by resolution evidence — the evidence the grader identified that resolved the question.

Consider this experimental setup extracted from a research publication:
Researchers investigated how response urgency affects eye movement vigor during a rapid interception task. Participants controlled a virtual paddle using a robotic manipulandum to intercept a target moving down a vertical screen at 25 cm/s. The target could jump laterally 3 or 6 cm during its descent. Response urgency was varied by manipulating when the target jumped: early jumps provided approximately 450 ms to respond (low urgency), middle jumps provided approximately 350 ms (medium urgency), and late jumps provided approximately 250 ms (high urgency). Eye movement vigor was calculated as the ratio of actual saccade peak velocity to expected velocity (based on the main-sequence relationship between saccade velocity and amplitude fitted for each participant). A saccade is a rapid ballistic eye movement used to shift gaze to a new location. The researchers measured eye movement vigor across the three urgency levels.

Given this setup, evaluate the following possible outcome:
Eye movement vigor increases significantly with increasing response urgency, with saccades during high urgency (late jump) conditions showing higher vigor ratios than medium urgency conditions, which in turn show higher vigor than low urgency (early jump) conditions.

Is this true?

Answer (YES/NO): NO